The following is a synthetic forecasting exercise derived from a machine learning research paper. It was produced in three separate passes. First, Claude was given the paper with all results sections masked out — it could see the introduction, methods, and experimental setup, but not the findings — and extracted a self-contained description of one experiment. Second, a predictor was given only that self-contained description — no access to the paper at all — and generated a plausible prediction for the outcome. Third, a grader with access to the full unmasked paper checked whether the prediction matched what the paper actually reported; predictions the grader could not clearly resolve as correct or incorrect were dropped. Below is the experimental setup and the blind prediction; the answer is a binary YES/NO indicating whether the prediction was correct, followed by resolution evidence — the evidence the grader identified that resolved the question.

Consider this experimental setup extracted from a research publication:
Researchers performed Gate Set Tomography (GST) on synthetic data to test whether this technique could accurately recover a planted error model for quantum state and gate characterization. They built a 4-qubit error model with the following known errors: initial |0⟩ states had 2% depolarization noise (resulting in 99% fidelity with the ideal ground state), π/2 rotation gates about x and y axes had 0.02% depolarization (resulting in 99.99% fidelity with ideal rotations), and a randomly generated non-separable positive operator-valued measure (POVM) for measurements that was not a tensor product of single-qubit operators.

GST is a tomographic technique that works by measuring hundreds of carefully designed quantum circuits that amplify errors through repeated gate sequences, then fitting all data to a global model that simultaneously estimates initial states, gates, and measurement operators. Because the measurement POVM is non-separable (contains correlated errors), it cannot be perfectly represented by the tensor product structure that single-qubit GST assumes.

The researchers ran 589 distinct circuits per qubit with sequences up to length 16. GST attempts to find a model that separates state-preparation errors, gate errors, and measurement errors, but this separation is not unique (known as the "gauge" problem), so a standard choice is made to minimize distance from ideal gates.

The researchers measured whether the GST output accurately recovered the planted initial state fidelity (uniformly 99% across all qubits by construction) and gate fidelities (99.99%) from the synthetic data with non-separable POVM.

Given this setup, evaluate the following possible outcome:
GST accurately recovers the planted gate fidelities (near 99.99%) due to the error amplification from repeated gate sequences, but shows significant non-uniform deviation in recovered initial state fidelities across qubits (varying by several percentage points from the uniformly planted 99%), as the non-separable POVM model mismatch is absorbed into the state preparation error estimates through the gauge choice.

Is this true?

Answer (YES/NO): NO